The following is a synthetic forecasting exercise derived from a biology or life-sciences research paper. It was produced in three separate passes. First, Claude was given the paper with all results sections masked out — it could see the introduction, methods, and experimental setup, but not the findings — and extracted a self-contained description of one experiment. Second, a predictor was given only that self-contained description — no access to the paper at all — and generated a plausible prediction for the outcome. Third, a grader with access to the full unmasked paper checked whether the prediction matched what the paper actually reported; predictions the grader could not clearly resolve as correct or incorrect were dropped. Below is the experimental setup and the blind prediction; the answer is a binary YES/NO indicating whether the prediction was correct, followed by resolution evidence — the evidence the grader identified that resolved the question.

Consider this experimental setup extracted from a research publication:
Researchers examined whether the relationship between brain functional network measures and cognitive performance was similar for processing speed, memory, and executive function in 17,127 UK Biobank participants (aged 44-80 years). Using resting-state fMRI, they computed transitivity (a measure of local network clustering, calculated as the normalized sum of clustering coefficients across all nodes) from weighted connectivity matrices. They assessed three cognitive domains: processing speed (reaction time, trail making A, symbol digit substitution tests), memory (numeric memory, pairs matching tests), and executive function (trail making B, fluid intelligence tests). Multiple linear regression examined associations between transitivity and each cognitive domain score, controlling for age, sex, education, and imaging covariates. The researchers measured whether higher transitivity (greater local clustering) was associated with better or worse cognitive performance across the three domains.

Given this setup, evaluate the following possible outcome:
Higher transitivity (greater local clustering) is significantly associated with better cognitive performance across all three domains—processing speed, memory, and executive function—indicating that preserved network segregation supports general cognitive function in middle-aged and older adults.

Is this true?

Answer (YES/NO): NO